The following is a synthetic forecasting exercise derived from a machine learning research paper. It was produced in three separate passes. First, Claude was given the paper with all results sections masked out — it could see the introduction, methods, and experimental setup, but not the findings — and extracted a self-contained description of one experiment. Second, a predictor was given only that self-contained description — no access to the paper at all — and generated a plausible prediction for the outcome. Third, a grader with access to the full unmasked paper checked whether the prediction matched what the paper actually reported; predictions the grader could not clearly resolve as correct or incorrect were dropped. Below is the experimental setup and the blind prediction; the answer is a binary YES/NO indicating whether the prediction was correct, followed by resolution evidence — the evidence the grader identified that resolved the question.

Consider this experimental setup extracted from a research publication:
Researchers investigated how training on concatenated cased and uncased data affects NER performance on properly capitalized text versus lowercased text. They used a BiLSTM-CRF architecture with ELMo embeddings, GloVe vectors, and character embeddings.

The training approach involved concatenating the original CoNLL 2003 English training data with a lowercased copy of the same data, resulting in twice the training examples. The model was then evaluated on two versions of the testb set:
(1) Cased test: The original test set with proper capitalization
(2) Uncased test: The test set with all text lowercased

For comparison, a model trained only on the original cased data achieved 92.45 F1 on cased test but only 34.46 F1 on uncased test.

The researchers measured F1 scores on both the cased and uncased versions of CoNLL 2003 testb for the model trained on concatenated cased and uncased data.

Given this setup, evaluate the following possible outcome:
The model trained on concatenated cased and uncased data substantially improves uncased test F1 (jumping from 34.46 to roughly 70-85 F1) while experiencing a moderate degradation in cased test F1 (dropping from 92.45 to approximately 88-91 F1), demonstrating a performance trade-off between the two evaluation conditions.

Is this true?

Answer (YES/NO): NO